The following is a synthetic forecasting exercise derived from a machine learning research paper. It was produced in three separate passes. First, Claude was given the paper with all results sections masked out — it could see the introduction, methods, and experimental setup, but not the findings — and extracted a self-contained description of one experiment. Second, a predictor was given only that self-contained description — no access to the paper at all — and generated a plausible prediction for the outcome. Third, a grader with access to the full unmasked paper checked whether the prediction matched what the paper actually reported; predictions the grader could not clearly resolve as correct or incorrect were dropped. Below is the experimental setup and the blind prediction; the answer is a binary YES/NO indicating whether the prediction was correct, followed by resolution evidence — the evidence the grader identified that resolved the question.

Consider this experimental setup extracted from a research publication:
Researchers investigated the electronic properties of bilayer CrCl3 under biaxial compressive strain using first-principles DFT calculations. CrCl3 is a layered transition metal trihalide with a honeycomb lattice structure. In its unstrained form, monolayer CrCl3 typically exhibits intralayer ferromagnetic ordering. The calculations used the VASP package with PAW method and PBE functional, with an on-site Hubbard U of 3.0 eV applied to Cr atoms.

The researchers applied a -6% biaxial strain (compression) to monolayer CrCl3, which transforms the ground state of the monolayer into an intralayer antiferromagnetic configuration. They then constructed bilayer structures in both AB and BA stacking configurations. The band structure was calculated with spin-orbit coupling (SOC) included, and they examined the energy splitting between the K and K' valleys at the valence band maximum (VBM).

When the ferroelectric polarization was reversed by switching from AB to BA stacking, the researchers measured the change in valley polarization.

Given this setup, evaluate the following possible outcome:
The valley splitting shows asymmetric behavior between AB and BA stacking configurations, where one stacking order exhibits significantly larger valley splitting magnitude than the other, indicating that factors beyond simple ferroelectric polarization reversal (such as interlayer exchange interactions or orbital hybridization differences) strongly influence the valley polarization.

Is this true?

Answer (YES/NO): NO